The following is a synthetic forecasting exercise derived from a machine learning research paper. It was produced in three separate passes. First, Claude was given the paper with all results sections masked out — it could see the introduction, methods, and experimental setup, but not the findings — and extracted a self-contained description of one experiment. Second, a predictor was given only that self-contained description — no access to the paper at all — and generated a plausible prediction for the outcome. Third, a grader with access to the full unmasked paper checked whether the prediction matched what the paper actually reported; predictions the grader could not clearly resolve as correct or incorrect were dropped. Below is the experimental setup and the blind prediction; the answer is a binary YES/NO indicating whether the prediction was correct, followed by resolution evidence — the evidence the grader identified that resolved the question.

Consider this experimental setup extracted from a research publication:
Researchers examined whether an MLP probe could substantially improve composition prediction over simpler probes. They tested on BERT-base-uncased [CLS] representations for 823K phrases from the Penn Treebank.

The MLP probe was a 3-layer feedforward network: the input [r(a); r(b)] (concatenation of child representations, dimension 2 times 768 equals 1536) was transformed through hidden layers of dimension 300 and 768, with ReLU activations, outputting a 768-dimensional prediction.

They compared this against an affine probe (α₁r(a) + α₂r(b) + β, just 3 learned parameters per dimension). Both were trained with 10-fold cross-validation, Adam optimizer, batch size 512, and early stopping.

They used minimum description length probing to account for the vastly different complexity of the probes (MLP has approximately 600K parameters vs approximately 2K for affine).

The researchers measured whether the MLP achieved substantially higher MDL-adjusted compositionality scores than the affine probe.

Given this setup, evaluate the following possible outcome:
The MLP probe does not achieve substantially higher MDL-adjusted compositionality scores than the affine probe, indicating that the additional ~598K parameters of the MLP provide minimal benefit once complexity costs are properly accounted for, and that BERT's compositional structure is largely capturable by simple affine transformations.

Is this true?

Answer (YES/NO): YES